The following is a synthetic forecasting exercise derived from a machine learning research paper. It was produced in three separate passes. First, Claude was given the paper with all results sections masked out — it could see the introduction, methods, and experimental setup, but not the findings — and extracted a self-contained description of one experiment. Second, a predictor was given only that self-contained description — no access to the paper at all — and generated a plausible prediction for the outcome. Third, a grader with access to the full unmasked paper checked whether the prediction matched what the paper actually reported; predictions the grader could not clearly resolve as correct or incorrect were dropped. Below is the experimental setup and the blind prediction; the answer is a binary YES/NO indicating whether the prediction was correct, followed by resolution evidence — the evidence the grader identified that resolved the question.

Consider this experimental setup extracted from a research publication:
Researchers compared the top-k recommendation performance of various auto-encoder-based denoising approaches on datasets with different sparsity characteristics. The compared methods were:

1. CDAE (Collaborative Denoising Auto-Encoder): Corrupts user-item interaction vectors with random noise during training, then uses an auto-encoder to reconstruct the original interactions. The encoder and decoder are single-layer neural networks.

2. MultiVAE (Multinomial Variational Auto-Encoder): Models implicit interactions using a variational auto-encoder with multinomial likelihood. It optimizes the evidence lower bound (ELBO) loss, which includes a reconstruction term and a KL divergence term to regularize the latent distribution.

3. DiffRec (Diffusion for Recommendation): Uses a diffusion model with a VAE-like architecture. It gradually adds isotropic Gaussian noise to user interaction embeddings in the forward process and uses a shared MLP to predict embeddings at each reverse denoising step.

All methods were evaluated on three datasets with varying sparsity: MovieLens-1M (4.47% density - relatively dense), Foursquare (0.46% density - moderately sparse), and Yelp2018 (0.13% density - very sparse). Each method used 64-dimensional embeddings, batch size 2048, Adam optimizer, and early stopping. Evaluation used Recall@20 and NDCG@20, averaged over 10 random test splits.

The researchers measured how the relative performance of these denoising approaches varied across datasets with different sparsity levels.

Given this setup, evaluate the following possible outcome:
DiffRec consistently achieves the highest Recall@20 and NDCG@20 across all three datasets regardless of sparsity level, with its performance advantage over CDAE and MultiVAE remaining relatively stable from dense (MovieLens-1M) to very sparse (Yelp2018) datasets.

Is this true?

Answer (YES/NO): NO